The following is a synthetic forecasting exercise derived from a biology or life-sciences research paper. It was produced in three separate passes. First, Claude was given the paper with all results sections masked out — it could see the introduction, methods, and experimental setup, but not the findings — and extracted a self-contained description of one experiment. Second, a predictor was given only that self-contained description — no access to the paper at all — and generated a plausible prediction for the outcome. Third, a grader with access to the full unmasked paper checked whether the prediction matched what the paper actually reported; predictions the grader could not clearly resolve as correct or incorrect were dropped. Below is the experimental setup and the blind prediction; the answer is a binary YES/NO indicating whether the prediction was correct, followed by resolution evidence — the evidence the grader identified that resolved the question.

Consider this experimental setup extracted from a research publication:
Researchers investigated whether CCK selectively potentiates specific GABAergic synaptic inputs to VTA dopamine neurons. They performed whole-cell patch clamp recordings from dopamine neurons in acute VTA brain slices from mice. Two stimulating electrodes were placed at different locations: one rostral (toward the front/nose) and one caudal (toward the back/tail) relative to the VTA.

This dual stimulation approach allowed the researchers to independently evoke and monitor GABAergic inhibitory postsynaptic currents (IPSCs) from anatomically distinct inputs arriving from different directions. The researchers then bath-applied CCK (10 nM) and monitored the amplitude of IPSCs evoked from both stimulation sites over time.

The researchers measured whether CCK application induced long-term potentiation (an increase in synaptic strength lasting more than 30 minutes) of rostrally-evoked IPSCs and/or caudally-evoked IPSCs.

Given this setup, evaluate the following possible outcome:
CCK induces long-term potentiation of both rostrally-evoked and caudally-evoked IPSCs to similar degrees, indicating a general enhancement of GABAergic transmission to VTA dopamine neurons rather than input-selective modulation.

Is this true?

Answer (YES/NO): NO